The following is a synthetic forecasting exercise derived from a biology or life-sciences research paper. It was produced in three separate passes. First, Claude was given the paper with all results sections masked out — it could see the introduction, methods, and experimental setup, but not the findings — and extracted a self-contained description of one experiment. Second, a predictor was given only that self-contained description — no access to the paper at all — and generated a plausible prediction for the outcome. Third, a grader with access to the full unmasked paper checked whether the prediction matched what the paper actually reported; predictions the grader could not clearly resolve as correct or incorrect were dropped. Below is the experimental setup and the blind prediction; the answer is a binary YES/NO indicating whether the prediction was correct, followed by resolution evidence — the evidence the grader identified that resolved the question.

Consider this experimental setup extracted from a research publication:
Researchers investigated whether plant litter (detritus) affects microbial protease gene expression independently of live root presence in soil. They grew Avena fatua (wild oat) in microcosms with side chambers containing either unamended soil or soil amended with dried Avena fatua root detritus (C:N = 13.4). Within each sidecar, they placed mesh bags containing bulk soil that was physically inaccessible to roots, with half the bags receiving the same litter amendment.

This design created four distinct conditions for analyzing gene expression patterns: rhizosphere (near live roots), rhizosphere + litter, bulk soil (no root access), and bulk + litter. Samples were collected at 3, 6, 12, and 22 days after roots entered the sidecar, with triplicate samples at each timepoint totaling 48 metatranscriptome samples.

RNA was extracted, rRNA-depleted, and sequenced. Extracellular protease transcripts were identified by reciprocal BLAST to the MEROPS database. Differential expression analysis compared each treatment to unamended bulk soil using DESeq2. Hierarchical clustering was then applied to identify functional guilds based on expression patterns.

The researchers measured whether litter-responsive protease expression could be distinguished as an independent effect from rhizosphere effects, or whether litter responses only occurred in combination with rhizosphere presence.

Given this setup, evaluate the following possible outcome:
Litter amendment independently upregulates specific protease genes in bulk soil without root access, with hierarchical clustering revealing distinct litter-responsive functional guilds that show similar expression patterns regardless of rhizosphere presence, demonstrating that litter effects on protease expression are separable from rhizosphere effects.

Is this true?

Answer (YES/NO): NO